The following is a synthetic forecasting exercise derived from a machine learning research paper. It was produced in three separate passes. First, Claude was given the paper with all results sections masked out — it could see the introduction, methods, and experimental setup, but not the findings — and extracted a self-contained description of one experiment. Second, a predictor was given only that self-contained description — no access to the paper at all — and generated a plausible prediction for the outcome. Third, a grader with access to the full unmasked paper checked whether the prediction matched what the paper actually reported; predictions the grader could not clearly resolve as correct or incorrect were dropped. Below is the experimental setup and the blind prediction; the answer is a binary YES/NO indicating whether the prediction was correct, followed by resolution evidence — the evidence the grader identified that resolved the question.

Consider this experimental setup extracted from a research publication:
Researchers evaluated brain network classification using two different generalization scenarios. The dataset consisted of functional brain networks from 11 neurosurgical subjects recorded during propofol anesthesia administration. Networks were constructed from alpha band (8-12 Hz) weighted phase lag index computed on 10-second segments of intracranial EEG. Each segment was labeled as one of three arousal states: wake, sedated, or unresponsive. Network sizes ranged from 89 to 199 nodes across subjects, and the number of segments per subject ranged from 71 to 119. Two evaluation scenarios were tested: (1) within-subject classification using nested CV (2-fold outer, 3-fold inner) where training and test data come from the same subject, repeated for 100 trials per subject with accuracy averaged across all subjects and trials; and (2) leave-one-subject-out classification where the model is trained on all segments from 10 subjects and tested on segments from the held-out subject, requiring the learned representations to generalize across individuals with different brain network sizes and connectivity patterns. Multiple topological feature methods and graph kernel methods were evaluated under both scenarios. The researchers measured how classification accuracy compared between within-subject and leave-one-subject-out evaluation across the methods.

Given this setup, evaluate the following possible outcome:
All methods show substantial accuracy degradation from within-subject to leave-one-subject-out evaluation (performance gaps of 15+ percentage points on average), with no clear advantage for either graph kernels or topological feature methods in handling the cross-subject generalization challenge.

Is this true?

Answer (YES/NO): NO